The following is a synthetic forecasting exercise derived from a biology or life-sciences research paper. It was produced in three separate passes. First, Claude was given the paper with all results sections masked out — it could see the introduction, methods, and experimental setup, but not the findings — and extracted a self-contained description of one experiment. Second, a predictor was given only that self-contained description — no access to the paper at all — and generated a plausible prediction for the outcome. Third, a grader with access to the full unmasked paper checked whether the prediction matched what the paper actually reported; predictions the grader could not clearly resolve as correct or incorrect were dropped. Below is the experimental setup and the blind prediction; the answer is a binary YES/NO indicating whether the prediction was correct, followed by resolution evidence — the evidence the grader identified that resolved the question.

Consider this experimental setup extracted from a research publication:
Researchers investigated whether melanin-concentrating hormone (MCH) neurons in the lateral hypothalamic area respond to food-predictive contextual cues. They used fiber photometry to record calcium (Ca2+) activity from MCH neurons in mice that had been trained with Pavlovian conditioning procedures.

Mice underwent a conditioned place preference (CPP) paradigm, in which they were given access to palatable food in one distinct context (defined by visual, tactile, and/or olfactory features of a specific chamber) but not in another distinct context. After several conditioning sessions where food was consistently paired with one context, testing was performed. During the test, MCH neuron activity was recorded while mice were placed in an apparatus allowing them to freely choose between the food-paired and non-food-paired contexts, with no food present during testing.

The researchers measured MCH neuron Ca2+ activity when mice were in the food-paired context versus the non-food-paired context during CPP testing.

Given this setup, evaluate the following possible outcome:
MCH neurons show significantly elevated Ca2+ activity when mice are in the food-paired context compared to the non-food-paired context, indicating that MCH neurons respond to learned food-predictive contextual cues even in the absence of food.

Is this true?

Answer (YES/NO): YES